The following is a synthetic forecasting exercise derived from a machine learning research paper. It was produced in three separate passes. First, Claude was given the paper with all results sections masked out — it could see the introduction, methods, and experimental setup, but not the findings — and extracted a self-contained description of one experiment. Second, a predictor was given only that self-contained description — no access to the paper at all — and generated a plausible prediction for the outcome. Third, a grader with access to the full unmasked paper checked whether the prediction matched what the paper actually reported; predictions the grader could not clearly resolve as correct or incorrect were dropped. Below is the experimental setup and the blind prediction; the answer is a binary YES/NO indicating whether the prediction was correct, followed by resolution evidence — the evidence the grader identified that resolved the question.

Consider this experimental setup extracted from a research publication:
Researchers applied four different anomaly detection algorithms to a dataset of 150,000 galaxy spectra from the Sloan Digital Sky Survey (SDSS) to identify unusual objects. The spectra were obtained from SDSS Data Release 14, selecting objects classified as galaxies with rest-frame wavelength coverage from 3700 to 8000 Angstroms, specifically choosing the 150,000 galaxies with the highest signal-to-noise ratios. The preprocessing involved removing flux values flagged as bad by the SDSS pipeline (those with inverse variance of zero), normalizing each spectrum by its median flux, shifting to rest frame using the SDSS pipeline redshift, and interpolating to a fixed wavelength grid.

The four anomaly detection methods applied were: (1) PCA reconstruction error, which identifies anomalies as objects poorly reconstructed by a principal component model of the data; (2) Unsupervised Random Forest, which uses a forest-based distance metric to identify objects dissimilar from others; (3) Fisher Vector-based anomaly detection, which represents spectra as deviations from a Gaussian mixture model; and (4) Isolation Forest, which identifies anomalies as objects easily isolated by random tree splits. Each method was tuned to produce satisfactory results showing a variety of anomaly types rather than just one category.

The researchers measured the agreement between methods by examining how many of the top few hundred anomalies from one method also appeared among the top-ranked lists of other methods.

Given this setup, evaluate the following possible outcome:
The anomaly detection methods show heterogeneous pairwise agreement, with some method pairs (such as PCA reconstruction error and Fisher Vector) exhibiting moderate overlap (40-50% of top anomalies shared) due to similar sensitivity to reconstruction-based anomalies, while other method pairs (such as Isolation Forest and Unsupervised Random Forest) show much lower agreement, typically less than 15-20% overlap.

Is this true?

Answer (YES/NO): NO